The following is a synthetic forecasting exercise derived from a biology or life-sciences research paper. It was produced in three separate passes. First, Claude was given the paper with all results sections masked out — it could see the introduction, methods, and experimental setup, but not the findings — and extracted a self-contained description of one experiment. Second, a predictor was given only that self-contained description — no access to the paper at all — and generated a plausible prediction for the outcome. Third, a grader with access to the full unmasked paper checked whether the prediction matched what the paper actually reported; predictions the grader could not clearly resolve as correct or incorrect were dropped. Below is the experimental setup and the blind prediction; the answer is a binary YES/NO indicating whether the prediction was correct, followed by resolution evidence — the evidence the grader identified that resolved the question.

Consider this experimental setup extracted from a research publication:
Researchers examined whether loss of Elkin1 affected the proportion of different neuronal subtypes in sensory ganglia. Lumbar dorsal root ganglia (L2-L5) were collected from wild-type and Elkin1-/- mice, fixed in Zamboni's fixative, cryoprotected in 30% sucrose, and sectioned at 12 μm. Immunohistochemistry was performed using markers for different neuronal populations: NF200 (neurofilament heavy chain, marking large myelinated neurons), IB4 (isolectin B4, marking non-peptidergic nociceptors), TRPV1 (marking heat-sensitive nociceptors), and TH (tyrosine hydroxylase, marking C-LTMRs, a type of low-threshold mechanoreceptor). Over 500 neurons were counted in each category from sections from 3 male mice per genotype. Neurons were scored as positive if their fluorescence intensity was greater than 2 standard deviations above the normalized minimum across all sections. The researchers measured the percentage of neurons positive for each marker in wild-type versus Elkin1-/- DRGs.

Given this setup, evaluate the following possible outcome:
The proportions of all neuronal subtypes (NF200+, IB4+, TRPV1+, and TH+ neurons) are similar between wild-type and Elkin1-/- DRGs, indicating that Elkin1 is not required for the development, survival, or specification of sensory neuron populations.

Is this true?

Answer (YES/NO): YES